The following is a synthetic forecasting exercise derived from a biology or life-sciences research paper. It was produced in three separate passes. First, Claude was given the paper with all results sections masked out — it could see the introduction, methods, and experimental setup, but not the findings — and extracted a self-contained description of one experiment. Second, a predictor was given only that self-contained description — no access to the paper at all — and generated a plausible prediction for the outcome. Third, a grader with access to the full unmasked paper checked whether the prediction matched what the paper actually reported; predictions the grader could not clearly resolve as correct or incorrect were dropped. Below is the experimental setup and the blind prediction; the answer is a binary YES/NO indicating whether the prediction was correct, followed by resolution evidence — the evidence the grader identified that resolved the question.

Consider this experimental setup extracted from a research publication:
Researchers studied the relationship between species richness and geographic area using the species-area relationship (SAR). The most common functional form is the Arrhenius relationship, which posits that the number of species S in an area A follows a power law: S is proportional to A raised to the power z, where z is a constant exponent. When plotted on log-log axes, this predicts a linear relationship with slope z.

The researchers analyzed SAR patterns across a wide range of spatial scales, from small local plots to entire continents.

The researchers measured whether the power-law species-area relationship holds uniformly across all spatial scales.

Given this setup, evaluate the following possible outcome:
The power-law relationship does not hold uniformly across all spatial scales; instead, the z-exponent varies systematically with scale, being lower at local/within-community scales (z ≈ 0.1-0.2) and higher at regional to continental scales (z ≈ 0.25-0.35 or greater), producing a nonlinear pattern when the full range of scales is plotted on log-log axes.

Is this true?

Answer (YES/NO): NO